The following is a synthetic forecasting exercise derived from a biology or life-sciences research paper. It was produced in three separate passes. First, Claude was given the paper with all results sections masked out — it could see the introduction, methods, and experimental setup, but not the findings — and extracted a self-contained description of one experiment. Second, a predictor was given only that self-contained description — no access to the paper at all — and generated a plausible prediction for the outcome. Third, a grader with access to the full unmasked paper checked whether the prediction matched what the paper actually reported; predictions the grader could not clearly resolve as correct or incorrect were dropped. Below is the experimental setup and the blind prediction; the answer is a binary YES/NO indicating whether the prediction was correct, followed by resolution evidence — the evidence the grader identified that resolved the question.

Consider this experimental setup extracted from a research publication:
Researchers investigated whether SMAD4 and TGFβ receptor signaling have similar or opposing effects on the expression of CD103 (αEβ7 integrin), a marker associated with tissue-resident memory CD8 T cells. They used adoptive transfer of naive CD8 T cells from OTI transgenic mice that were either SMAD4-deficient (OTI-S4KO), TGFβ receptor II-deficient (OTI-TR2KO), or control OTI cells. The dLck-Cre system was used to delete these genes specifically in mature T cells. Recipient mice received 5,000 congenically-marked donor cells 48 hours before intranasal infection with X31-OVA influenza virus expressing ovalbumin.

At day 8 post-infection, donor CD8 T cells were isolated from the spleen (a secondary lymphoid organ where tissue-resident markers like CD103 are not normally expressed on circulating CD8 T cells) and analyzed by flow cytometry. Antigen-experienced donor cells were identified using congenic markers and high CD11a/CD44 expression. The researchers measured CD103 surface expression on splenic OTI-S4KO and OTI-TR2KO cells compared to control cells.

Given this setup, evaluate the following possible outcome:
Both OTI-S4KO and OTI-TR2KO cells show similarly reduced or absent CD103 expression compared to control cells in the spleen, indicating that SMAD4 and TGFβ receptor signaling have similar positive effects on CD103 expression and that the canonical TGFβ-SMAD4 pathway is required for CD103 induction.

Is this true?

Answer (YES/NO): NO